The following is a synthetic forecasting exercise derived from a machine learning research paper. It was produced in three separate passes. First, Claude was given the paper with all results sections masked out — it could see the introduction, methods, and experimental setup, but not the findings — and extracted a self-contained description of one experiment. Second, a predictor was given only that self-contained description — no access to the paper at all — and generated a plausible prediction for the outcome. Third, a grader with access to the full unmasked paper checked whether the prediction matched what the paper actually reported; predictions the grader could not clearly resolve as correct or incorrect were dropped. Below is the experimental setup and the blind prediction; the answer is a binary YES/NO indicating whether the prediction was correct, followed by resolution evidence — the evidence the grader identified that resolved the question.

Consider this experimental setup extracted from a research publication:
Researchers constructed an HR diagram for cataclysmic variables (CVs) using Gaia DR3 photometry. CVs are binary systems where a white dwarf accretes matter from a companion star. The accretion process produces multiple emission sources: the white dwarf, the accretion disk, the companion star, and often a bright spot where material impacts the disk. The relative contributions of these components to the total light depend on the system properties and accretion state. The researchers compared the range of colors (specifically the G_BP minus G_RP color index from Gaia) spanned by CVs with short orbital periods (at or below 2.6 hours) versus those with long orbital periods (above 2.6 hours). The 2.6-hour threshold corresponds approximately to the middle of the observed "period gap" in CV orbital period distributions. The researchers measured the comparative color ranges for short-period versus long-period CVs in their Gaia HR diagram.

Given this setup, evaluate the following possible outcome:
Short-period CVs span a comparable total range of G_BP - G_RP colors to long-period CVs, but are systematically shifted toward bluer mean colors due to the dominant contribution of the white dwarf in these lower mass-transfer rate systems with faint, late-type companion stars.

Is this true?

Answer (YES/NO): NO